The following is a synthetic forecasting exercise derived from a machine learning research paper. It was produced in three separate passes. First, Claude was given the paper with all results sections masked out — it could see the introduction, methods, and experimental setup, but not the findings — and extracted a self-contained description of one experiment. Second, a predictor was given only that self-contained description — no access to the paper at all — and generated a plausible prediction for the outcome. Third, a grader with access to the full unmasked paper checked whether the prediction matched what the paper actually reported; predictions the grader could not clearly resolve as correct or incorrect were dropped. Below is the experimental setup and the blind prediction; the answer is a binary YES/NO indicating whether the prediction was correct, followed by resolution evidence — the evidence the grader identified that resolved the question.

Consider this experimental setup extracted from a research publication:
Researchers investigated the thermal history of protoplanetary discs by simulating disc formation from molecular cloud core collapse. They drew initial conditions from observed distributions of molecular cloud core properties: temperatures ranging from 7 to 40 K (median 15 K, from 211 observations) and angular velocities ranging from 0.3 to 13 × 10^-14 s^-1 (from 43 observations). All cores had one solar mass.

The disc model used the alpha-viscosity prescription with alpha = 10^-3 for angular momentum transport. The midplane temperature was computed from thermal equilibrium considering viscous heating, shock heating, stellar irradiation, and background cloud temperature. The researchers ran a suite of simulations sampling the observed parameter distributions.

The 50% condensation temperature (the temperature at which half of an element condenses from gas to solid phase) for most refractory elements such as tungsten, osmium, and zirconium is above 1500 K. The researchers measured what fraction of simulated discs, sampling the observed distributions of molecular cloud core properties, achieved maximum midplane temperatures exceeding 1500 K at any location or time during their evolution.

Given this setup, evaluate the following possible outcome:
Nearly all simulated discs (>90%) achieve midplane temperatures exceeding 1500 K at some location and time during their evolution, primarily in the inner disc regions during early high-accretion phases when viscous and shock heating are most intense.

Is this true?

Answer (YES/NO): NO